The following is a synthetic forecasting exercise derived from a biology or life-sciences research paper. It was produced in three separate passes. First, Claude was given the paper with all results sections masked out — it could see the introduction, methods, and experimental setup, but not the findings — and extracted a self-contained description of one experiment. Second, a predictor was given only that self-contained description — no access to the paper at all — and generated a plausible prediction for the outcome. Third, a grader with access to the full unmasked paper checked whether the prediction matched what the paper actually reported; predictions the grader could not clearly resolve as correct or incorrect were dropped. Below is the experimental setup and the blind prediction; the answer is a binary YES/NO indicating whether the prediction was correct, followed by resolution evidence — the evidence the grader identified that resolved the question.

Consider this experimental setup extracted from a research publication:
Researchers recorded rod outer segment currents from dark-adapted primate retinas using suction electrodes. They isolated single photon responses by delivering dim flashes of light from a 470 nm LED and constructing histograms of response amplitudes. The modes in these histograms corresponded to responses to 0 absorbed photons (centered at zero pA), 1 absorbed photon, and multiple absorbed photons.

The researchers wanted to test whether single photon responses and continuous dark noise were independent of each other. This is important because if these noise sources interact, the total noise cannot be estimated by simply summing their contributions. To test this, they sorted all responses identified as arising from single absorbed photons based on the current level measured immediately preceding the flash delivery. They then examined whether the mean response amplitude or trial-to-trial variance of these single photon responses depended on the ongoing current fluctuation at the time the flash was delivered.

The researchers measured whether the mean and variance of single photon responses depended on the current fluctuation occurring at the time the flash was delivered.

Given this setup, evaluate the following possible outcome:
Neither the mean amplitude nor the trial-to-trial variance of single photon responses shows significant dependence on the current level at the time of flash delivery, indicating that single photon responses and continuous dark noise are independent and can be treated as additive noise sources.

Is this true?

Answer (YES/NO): YES